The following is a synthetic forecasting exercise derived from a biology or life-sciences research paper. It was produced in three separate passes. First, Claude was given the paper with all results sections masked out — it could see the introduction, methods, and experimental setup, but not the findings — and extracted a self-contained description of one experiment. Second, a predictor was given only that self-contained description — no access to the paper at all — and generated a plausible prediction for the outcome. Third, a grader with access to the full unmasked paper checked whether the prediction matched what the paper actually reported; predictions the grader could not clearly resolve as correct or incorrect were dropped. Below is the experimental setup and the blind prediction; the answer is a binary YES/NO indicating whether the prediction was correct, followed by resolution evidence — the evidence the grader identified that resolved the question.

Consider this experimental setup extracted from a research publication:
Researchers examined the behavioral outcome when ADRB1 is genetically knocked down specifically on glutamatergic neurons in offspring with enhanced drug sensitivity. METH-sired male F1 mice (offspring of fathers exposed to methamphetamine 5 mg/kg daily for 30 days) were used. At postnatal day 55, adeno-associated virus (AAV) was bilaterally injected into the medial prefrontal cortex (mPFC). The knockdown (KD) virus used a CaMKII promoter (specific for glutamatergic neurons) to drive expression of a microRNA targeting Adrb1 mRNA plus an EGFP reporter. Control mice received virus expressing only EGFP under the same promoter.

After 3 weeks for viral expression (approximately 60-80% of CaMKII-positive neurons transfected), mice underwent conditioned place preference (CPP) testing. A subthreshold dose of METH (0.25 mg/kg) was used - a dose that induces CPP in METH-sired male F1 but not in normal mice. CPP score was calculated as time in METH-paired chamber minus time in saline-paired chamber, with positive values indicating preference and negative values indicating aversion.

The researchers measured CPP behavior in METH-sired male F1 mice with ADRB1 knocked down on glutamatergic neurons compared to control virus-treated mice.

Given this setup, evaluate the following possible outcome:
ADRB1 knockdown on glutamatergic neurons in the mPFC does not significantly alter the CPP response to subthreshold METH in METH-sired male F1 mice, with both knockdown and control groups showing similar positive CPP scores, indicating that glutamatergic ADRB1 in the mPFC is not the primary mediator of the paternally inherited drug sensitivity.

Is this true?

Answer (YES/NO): NO